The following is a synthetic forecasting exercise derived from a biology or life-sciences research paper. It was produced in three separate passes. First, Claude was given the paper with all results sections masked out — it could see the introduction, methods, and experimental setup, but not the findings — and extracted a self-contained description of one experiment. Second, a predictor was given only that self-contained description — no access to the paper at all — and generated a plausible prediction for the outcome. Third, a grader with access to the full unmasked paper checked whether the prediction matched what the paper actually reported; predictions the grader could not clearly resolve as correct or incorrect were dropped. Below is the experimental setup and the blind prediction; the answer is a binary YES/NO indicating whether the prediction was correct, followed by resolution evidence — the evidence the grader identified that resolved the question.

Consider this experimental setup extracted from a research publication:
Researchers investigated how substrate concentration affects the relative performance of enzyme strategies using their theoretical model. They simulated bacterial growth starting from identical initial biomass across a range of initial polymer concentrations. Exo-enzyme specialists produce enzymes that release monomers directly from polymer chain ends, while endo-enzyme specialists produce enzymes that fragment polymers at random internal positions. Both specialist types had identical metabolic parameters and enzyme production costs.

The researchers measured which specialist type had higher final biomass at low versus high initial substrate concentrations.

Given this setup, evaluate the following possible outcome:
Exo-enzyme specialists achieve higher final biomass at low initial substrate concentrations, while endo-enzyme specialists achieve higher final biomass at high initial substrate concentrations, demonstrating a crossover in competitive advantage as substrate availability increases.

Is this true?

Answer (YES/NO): NO